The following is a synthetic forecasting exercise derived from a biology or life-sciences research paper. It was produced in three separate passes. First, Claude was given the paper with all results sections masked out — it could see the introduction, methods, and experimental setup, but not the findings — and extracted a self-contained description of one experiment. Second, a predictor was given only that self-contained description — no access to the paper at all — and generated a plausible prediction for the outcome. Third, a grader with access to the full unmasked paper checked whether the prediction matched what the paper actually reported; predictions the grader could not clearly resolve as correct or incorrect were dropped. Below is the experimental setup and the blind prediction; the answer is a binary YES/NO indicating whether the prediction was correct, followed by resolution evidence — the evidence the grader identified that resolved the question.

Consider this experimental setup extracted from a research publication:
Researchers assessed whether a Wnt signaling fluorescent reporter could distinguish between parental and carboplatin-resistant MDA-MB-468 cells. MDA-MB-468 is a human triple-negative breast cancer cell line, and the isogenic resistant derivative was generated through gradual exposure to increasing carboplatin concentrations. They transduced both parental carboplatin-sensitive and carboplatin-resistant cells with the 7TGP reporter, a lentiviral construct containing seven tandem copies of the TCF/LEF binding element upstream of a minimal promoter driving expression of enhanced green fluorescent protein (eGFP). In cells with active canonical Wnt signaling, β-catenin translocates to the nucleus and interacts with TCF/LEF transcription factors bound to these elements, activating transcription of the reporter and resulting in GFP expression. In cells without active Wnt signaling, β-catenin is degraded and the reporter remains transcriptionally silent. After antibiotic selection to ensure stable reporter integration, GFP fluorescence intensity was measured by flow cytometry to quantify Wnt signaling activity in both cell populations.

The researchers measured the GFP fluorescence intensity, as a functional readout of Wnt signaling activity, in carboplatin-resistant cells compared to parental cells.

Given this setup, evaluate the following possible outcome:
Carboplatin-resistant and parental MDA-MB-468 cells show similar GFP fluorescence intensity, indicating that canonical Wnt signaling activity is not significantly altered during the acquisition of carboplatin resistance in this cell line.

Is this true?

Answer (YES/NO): NO